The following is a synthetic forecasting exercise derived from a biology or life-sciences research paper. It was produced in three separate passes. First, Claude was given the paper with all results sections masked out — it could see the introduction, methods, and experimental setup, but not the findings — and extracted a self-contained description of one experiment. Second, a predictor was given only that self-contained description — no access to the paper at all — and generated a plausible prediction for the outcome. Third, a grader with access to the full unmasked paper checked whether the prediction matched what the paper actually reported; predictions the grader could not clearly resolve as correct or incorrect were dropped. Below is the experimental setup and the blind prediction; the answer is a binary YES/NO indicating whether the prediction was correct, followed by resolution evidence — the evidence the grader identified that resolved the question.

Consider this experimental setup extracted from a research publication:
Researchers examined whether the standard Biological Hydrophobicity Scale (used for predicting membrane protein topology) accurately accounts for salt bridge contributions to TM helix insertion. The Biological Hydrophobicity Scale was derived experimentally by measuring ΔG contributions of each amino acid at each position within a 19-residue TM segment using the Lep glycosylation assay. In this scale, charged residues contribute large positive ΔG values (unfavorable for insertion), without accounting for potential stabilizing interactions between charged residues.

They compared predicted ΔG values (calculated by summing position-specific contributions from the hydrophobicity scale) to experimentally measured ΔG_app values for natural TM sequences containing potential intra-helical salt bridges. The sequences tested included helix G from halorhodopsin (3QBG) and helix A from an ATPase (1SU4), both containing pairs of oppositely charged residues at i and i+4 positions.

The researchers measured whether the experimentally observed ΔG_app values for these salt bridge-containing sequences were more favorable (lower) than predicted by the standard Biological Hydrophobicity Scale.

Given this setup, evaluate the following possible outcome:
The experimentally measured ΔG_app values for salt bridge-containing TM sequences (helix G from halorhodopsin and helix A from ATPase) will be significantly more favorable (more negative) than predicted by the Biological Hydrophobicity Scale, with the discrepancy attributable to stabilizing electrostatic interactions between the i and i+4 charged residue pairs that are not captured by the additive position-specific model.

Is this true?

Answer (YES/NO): YES